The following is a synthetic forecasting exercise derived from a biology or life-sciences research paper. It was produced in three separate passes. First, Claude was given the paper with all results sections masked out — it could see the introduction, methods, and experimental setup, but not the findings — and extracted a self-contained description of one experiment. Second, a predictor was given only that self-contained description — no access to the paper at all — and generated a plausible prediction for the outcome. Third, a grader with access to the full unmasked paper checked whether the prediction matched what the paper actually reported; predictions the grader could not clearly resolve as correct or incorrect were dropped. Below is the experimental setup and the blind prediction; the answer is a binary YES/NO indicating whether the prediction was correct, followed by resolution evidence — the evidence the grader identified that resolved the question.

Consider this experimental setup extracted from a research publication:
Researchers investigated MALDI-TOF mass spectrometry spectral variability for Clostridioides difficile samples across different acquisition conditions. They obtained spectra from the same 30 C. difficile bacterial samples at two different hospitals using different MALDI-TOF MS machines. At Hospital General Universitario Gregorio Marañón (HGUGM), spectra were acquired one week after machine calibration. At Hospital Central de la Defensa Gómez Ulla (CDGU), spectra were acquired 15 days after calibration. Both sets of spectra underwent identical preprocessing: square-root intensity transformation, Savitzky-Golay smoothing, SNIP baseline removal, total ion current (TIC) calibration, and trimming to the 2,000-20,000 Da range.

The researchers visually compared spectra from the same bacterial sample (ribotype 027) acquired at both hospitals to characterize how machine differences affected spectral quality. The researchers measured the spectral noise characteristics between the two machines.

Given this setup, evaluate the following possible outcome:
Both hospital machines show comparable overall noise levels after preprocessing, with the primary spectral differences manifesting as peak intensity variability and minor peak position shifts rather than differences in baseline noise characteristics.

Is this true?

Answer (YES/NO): NO